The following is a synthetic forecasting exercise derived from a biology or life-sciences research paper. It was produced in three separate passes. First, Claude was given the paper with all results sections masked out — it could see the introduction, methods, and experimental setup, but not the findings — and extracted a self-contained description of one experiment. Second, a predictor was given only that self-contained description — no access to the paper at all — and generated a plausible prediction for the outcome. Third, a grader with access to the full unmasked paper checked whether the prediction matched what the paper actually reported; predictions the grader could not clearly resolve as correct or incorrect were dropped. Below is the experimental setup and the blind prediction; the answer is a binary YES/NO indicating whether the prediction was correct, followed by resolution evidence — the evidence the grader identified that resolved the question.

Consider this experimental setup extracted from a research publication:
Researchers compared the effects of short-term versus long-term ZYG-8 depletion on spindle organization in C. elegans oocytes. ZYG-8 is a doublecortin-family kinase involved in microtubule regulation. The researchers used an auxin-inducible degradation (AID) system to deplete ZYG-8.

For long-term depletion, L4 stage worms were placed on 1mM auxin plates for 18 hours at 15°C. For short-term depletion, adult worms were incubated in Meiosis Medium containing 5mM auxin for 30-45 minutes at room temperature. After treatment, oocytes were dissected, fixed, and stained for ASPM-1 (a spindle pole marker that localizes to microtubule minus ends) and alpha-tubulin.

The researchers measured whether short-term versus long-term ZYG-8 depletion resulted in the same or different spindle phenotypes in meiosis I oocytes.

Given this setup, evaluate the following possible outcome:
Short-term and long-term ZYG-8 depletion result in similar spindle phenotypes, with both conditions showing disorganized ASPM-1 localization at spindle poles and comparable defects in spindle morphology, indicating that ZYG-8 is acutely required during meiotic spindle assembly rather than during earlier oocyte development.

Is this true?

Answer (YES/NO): NO